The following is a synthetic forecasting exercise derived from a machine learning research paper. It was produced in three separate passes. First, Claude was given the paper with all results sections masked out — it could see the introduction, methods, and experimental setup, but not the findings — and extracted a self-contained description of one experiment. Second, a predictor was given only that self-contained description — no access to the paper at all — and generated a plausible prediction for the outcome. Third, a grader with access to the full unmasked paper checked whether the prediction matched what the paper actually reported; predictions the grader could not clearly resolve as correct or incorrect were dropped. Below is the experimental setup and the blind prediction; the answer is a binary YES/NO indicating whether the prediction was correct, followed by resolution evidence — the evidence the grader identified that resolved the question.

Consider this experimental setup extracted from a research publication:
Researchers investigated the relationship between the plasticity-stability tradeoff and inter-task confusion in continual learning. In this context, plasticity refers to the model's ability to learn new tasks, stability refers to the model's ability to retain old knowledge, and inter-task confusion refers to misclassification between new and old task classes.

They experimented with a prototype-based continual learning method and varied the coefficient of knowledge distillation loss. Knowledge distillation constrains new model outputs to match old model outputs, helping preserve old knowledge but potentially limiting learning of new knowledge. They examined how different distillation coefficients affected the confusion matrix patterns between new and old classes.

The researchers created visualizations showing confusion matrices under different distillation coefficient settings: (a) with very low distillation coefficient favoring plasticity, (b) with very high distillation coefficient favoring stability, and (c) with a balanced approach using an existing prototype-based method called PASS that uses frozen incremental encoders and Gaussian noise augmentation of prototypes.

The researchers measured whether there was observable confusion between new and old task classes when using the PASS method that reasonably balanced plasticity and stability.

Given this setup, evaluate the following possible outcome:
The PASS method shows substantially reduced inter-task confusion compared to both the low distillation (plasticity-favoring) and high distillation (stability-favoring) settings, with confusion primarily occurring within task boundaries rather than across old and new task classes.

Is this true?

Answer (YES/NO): NO